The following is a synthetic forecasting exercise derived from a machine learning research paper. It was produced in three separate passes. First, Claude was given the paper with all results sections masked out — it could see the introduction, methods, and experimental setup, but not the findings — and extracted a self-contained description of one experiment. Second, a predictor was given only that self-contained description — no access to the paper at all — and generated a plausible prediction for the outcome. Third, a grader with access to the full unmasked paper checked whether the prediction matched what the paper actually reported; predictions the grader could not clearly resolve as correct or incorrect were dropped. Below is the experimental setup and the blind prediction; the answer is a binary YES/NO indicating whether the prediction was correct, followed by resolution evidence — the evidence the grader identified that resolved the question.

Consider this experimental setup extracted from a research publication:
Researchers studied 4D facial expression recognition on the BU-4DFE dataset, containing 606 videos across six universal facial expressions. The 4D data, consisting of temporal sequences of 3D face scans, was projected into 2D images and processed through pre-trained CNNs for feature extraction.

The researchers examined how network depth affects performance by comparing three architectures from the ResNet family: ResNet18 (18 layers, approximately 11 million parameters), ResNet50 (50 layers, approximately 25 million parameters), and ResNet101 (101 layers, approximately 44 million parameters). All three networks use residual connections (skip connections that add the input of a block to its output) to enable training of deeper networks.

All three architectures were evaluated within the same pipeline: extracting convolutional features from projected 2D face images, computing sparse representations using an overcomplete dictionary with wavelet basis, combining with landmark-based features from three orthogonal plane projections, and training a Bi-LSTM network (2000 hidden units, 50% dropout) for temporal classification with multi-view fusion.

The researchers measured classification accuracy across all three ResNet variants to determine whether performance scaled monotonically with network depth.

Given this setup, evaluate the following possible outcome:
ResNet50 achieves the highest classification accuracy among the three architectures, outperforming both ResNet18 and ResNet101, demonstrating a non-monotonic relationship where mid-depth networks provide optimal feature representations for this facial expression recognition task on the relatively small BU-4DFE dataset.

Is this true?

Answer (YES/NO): YES